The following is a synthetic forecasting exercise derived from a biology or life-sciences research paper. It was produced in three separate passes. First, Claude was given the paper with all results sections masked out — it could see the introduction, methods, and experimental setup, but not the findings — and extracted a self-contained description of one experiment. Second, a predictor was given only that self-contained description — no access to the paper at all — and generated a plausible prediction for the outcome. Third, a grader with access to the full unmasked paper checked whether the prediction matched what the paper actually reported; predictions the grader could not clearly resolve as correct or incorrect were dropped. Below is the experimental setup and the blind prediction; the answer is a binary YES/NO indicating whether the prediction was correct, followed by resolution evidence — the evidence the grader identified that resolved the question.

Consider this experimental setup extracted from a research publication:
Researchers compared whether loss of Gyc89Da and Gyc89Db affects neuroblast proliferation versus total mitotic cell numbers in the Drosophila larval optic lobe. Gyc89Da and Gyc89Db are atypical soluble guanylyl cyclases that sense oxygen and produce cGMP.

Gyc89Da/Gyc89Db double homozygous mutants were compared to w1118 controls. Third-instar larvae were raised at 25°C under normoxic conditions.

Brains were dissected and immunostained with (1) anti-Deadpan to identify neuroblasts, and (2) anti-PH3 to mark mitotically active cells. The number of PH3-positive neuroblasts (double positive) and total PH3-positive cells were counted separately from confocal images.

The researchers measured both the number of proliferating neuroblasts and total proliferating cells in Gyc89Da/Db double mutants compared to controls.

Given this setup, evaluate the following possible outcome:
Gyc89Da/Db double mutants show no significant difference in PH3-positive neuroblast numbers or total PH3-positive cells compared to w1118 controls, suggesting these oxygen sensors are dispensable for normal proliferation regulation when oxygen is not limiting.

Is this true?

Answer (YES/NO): YES